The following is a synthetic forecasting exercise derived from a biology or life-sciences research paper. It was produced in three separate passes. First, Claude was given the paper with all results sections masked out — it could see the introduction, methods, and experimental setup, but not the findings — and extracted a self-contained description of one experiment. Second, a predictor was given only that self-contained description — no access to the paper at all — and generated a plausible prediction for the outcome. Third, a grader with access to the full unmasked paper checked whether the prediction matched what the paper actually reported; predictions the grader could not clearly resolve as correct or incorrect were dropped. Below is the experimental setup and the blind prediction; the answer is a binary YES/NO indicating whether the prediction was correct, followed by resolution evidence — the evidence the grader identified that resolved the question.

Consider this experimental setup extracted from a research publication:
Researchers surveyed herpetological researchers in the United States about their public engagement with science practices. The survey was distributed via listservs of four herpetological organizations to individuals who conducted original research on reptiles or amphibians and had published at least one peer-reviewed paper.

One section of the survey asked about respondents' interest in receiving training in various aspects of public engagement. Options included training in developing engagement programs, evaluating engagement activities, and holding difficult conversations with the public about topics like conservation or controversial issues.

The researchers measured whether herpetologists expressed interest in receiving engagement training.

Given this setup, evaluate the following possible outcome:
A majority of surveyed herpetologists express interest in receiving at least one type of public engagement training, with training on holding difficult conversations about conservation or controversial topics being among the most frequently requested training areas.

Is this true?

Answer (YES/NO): YES